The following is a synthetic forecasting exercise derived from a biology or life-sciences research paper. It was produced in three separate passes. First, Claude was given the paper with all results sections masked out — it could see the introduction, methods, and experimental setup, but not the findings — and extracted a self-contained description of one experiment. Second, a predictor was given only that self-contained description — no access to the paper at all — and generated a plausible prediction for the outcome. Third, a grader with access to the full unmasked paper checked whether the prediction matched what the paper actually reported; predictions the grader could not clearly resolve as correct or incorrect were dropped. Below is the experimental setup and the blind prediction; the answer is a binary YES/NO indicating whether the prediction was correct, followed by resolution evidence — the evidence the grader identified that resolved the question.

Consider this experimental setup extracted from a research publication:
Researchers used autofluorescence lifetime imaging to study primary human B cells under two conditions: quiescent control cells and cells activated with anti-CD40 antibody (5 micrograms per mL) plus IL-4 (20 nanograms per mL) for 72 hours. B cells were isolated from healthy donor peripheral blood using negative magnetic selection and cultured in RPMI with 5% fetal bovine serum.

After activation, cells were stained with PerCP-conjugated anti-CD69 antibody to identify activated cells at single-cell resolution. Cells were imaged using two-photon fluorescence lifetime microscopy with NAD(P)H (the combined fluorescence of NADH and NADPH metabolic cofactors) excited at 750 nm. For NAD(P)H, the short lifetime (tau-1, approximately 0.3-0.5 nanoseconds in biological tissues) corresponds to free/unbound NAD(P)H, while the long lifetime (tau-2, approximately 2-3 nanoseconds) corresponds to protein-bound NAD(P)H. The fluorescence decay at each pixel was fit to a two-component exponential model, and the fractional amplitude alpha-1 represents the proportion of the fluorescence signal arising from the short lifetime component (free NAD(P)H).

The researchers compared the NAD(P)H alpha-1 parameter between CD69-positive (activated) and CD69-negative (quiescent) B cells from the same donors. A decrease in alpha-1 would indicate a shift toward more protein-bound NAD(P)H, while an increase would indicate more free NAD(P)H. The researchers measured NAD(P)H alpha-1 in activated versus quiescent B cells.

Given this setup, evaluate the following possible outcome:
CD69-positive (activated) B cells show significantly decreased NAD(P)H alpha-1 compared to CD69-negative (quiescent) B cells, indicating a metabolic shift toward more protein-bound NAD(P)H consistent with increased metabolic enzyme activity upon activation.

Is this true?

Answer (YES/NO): NO